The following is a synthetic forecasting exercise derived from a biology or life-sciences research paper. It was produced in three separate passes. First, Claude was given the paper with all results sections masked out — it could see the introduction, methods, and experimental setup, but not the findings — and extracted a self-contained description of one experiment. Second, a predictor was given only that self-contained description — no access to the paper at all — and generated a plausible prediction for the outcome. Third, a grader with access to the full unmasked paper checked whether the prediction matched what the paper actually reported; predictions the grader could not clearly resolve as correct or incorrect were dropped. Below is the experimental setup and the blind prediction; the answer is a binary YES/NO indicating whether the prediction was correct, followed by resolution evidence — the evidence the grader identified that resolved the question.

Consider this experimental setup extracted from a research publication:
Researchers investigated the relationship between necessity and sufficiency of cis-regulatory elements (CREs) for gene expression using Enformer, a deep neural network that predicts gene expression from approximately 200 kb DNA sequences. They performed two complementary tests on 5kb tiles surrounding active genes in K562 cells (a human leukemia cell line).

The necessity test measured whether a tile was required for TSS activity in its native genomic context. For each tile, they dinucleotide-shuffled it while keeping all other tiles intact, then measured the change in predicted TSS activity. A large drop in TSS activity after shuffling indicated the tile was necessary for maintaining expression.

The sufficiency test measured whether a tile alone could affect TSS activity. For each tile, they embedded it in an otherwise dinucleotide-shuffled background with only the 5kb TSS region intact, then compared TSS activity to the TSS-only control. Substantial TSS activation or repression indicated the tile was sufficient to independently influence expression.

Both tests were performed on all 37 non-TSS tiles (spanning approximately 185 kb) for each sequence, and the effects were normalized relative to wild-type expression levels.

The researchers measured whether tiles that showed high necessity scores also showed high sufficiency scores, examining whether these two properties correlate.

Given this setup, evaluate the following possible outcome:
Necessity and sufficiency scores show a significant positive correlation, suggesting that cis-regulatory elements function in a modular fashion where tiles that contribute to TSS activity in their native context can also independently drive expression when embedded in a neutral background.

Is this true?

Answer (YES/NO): NO